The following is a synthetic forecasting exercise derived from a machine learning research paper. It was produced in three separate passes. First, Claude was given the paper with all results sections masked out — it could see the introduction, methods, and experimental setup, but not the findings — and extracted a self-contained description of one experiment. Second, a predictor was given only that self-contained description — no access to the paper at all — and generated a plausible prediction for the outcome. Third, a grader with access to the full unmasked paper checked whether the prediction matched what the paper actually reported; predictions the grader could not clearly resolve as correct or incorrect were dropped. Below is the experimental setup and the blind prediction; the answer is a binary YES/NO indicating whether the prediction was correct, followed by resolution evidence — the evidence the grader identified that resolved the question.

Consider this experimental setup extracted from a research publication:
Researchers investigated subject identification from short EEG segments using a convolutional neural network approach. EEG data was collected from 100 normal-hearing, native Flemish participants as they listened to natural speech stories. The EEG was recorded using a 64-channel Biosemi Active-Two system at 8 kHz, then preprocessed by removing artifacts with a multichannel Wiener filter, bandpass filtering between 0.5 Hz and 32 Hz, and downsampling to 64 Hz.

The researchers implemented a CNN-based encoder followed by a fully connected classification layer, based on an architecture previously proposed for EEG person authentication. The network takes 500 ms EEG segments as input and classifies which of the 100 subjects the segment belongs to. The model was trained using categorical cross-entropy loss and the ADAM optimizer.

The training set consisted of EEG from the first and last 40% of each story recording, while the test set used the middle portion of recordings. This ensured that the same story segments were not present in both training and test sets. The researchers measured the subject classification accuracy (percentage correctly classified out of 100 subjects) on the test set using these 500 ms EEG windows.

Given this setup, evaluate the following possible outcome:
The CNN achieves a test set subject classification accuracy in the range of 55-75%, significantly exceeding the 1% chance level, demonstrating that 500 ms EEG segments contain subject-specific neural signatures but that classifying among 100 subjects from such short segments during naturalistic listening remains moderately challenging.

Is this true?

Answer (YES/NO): NO